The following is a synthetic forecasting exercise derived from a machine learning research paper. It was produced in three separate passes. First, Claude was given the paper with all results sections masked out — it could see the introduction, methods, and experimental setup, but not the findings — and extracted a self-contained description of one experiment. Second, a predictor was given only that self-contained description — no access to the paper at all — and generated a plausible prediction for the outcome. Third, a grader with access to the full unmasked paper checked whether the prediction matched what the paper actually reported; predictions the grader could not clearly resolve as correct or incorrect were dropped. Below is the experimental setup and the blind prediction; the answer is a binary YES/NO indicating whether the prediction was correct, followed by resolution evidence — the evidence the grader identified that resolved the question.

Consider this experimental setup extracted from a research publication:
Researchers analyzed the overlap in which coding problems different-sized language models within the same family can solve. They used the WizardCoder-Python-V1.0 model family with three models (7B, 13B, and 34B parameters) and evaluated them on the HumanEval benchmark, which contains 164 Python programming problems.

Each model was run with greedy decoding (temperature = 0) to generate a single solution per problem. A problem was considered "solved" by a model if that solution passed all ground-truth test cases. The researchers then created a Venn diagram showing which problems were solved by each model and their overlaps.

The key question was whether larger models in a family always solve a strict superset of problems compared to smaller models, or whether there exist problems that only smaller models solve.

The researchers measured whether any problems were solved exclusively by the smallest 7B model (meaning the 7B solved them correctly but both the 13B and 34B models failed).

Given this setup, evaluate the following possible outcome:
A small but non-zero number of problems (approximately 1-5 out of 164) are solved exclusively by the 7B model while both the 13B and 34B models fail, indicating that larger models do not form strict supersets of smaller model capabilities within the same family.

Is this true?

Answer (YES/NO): YES